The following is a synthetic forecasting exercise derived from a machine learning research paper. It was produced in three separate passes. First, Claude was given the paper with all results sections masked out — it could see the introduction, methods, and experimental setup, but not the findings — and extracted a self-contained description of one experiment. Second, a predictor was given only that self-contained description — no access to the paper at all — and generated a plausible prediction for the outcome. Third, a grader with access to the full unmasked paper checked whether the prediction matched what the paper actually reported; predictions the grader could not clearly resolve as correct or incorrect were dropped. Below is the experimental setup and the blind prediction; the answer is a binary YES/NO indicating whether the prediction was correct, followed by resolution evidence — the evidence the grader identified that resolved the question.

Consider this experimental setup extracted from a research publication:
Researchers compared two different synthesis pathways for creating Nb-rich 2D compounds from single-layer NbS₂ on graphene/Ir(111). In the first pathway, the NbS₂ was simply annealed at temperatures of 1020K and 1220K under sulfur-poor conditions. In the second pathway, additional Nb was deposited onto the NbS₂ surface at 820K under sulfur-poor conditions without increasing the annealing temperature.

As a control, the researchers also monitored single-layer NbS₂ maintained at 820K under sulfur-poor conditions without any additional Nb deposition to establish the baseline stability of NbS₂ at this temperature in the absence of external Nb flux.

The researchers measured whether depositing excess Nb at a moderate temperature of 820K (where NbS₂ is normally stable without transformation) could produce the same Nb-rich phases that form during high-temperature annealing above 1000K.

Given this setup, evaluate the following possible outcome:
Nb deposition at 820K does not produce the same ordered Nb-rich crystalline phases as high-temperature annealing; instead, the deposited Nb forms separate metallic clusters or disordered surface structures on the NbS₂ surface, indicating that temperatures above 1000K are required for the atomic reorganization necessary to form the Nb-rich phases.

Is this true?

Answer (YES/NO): NO